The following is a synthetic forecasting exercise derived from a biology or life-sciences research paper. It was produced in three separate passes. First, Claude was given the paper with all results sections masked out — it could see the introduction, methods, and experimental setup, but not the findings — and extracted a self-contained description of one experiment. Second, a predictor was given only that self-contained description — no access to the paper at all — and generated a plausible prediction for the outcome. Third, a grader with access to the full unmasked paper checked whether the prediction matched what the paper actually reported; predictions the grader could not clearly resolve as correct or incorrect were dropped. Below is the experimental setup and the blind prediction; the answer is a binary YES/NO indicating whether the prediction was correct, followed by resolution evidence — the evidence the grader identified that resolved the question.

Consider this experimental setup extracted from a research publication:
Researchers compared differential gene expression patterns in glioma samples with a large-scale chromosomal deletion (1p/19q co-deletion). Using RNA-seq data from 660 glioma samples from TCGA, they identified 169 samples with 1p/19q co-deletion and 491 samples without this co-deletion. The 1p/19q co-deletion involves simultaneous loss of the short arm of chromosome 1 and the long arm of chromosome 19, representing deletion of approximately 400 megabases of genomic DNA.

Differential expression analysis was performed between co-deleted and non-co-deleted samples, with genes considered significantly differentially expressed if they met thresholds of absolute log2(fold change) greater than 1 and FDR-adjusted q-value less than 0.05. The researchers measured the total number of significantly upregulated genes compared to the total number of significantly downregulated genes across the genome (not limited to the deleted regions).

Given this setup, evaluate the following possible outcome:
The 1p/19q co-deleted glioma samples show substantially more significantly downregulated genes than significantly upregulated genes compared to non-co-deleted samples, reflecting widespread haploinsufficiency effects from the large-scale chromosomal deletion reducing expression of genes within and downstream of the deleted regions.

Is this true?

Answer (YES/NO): YES